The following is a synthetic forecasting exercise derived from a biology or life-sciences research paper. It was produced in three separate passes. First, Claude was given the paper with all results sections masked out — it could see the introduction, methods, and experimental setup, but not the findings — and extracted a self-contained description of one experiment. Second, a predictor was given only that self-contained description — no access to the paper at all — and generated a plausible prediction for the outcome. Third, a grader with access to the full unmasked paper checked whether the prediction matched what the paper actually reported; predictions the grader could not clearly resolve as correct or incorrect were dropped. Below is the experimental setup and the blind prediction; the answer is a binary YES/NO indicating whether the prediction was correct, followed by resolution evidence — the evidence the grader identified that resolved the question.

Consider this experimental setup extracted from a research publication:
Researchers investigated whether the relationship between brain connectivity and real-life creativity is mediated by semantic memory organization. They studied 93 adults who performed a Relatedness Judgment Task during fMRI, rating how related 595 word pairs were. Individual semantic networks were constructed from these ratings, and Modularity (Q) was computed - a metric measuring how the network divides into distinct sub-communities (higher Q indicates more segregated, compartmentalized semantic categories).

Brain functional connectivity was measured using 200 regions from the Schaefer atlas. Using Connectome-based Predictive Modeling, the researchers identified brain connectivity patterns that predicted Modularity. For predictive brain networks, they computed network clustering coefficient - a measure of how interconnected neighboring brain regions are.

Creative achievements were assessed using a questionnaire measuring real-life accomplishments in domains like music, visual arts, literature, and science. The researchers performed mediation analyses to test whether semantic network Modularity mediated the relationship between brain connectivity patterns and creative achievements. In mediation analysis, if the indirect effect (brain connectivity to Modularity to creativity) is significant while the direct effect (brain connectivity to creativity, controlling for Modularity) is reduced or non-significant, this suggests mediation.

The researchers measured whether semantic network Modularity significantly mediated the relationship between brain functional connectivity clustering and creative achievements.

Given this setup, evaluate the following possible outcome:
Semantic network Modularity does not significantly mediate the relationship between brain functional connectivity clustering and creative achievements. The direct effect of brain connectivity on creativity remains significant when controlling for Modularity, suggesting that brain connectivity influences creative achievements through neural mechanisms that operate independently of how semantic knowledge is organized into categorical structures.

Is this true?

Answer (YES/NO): NO